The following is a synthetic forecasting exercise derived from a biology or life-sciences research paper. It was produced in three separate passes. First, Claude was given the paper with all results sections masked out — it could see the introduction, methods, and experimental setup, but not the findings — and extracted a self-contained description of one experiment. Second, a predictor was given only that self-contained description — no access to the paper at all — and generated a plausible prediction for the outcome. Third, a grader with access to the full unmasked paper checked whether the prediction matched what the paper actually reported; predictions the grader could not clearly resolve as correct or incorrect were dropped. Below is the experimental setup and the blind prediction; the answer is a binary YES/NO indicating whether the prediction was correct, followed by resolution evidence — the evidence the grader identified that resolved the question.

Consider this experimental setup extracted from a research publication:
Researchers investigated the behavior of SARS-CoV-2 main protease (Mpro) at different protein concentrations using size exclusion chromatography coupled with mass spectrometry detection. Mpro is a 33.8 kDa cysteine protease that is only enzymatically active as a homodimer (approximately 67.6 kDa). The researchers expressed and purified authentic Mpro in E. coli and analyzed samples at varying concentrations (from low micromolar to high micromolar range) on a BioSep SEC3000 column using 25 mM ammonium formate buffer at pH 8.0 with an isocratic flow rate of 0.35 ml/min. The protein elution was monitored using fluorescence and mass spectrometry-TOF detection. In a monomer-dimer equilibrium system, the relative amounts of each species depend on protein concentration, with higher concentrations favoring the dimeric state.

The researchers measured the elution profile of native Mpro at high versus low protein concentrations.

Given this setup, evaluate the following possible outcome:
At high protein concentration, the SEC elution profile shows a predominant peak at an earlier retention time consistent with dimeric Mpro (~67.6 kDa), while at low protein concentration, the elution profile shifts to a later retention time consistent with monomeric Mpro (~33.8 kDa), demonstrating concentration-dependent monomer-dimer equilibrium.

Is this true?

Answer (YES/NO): NO